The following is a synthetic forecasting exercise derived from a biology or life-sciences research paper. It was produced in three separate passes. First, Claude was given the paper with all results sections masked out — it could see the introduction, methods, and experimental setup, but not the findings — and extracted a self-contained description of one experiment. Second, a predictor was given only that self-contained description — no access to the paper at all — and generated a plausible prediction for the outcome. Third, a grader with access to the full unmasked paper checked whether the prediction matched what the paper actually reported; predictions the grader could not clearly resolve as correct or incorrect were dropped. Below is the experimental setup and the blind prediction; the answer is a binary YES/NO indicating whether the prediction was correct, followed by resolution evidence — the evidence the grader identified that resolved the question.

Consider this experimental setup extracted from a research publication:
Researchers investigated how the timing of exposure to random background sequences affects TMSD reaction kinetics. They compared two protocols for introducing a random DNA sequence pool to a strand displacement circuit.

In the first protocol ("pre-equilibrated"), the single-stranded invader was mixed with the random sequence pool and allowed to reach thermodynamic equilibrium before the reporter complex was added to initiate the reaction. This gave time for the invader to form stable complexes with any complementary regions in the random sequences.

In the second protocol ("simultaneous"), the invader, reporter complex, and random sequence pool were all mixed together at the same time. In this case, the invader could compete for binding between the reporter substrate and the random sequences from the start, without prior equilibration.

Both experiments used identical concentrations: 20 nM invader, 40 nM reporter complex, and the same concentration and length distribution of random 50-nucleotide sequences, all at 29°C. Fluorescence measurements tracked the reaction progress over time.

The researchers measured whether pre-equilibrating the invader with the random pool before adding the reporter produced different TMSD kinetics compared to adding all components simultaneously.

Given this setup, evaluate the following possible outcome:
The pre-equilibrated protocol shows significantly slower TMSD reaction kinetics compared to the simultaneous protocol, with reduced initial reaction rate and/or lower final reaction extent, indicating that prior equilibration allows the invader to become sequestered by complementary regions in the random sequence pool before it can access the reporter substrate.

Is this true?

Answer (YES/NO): YES